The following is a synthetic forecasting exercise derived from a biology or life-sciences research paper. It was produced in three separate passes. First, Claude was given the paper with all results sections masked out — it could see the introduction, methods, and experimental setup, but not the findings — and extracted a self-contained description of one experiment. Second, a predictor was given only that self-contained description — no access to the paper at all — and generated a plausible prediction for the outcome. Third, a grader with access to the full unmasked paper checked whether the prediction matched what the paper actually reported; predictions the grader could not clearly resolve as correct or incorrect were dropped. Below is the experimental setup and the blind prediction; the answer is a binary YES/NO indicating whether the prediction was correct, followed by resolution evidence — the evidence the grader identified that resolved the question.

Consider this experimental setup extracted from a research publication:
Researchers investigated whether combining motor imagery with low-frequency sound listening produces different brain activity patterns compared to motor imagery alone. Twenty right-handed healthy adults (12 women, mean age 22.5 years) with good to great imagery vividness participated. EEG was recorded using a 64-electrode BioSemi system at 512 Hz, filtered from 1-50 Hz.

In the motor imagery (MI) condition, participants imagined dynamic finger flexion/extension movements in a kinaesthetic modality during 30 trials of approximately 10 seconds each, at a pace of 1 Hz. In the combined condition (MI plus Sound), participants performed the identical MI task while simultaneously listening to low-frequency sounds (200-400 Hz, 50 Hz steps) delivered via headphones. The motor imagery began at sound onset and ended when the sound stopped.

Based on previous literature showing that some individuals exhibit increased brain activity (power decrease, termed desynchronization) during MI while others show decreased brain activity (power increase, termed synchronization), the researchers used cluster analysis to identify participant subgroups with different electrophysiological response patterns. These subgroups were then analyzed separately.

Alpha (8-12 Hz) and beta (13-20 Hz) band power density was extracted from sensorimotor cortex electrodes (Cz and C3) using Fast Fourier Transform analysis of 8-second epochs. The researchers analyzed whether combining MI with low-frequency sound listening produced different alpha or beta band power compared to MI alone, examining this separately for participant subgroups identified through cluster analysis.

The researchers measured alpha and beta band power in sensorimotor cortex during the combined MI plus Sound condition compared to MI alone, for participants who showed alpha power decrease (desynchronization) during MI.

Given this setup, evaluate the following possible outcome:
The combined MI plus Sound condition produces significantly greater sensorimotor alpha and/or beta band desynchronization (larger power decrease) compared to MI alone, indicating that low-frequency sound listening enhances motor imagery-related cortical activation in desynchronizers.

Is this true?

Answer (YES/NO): NO